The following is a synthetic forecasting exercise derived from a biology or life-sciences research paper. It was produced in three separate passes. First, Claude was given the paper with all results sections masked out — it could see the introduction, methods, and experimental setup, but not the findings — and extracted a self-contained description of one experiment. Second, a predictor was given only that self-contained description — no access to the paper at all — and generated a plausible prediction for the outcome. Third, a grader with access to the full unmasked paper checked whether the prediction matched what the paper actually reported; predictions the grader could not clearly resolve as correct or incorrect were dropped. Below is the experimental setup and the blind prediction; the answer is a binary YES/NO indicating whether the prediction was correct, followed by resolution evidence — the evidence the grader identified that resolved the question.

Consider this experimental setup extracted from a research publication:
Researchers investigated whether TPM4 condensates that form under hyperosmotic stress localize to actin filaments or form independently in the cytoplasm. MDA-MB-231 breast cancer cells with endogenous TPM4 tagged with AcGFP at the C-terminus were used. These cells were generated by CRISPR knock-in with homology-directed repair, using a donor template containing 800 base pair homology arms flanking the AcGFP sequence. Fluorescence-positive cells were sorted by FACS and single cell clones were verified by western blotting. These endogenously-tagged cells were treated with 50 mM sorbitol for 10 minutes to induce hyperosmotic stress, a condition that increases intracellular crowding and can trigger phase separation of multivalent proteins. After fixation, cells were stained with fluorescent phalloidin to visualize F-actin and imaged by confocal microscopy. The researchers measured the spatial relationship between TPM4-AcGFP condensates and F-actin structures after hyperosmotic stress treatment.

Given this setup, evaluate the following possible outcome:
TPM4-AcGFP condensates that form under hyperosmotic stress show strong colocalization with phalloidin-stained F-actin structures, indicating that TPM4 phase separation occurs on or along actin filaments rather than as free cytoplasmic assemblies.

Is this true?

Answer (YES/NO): YES